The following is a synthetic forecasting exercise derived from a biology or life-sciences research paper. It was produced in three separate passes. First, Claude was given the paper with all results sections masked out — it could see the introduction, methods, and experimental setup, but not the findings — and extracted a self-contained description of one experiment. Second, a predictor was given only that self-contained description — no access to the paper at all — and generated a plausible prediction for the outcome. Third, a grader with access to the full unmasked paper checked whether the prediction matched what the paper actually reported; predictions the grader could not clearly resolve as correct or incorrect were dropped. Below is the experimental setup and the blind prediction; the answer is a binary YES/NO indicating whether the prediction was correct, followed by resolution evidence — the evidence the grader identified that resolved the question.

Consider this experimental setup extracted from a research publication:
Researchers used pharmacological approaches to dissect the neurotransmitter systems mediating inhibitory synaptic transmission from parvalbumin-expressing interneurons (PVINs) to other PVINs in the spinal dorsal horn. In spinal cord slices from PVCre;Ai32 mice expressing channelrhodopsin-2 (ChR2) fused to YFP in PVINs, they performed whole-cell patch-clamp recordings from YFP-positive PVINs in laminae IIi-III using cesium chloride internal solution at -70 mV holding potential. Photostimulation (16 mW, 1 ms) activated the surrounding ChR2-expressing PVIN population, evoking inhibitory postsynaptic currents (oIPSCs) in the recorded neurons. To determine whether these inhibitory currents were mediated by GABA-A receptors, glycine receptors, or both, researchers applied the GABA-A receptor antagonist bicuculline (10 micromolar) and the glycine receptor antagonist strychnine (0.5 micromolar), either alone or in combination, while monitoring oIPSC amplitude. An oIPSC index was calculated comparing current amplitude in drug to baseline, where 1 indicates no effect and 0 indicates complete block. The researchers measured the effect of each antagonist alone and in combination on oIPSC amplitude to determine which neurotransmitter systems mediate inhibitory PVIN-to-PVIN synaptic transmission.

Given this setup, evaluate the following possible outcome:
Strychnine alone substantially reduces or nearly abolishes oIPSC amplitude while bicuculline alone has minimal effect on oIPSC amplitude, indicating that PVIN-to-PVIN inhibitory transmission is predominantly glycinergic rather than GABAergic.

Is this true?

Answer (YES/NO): NO